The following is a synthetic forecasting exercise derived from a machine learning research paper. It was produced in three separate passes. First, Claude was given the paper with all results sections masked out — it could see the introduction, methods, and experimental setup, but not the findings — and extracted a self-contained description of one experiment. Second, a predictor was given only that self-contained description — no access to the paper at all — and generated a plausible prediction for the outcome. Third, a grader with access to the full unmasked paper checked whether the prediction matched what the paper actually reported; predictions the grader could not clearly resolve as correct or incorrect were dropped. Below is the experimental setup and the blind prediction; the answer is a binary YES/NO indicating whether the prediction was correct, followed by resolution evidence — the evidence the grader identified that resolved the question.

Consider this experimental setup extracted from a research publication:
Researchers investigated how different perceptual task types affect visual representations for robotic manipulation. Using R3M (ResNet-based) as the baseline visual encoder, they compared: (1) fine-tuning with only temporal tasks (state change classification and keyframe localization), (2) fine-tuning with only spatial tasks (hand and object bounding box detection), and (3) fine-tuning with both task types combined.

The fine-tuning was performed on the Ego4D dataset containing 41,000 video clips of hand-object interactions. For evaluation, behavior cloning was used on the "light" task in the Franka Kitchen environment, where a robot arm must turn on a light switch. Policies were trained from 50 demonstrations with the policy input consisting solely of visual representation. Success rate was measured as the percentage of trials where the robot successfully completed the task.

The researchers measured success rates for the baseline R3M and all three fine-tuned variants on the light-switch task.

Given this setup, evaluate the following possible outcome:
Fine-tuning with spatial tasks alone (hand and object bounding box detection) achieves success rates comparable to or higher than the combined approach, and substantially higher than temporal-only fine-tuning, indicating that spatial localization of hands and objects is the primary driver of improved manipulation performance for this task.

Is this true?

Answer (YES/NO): NO